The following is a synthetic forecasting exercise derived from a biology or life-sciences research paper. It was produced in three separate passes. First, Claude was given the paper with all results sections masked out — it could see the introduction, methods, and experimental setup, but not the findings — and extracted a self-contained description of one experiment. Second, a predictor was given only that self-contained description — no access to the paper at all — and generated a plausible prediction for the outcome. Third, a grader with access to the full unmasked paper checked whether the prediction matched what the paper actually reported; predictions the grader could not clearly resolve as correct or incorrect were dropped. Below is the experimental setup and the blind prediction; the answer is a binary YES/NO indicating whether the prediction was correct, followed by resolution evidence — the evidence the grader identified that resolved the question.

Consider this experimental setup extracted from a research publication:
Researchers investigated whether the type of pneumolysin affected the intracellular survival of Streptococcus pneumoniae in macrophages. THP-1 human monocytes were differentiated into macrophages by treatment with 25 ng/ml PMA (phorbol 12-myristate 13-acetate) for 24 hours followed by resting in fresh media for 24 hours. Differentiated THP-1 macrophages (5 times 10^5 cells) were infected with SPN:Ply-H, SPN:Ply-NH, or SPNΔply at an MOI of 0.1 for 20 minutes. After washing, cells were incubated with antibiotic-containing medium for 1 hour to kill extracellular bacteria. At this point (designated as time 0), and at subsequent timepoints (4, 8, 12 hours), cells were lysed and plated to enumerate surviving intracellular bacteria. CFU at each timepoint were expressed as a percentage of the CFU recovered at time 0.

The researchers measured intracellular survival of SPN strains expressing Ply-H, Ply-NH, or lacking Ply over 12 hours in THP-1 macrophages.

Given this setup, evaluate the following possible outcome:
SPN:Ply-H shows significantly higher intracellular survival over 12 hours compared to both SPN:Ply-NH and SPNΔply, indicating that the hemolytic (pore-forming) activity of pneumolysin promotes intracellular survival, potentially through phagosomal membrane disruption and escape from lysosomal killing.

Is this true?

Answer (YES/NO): NO